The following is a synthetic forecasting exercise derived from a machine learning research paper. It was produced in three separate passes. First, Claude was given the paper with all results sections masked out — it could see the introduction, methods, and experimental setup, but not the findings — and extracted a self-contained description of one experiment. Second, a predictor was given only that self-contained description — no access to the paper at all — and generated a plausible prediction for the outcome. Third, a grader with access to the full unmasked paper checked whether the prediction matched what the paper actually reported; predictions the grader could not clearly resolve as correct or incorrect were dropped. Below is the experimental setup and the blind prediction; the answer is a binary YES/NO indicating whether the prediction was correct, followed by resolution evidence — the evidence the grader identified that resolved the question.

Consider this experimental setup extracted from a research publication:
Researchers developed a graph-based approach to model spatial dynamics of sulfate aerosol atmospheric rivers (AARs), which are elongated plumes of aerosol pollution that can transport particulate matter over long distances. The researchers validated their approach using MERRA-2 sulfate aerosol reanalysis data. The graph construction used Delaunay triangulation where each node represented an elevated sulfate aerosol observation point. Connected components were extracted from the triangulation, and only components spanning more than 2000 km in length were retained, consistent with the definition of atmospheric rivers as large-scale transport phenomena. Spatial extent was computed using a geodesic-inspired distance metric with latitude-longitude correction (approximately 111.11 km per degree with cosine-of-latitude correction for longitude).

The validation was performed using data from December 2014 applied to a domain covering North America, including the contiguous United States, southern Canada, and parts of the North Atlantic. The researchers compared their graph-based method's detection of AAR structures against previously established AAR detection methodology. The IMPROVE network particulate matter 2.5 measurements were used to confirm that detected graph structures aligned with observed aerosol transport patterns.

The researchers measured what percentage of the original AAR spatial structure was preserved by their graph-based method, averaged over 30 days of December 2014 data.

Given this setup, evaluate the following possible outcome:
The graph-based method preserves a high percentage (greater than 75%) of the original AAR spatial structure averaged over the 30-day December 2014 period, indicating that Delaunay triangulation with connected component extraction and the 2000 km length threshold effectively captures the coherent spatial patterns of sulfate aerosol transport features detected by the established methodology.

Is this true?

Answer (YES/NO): YES